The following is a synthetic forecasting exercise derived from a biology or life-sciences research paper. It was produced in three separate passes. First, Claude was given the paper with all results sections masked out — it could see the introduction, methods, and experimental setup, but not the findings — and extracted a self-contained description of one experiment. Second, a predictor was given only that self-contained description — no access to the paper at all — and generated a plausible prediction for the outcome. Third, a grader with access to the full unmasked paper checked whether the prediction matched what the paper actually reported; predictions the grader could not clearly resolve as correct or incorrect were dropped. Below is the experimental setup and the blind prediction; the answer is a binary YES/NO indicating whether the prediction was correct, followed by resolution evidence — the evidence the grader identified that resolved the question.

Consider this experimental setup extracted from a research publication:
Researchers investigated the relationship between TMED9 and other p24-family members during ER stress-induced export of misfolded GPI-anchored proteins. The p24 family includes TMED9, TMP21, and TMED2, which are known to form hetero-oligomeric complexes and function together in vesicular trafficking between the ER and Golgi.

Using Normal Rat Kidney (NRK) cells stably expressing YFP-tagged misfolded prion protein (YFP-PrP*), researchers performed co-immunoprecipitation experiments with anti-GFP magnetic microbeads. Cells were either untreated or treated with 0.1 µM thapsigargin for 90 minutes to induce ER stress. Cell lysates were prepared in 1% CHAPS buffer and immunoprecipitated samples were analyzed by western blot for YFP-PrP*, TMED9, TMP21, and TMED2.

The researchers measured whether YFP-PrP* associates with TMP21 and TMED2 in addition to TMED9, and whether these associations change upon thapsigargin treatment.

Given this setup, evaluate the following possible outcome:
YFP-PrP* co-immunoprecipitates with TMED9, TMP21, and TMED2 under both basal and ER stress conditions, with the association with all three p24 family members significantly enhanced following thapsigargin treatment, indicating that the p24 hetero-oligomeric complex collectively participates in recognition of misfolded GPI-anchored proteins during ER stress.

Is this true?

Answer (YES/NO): NO